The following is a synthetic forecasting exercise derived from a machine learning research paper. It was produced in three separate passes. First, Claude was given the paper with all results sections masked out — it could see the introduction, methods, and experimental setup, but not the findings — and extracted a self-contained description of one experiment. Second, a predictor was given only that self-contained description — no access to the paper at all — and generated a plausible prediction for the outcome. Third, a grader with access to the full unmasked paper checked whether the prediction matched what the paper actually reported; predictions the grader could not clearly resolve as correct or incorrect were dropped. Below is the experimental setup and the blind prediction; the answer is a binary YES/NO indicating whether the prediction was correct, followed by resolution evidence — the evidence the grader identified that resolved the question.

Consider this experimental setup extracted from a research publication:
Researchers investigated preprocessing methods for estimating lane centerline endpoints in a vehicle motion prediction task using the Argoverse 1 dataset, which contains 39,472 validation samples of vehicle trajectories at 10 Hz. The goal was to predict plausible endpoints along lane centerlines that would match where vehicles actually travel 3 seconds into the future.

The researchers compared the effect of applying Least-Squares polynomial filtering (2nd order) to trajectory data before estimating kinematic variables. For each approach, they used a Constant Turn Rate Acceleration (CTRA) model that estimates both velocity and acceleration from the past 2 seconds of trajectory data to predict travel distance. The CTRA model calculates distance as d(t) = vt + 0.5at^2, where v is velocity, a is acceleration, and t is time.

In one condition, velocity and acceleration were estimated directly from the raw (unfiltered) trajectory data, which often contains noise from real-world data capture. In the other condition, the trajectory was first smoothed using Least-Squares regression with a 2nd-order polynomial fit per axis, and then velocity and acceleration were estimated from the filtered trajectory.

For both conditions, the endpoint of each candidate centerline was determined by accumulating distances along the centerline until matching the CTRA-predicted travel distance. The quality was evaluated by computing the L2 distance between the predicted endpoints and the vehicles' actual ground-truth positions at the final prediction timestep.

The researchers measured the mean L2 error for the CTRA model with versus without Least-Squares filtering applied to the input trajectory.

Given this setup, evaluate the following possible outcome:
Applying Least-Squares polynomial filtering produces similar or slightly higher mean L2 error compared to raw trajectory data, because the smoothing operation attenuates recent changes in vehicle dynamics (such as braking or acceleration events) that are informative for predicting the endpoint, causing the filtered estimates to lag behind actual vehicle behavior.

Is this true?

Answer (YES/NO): NO